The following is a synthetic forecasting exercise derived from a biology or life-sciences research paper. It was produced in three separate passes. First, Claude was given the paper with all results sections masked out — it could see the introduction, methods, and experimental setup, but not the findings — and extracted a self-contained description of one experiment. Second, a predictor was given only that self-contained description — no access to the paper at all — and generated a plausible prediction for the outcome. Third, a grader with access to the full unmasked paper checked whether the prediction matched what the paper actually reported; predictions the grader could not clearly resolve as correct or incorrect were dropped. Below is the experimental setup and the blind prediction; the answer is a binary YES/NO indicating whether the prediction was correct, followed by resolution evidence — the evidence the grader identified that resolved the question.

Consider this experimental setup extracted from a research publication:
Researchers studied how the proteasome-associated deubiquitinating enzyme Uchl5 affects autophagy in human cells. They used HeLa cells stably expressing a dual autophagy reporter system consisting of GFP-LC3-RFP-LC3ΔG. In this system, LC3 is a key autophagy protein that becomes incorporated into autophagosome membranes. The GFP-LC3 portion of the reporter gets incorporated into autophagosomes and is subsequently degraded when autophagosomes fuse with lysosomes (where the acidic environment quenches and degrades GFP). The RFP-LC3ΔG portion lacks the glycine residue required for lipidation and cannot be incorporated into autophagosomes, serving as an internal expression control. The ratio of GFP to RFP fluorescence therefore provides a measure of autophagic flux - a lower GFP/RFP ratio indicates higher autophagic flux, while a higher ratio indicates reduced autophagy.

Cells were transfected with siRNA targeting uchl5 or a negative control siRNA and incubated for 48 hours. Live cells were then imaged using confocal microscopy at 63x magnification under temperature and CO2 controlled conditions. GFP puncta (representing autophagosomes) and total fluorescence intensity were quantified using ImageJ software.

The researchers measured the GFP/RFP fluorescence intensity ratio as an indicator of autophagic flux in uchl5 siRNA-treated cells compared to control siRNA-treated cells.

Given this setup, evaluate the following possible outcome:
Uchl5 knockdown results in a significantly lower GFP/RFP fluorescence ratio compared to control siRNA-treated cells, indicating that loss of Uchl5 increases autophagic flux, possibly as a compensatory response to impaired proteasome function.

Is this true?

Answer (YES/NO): NO